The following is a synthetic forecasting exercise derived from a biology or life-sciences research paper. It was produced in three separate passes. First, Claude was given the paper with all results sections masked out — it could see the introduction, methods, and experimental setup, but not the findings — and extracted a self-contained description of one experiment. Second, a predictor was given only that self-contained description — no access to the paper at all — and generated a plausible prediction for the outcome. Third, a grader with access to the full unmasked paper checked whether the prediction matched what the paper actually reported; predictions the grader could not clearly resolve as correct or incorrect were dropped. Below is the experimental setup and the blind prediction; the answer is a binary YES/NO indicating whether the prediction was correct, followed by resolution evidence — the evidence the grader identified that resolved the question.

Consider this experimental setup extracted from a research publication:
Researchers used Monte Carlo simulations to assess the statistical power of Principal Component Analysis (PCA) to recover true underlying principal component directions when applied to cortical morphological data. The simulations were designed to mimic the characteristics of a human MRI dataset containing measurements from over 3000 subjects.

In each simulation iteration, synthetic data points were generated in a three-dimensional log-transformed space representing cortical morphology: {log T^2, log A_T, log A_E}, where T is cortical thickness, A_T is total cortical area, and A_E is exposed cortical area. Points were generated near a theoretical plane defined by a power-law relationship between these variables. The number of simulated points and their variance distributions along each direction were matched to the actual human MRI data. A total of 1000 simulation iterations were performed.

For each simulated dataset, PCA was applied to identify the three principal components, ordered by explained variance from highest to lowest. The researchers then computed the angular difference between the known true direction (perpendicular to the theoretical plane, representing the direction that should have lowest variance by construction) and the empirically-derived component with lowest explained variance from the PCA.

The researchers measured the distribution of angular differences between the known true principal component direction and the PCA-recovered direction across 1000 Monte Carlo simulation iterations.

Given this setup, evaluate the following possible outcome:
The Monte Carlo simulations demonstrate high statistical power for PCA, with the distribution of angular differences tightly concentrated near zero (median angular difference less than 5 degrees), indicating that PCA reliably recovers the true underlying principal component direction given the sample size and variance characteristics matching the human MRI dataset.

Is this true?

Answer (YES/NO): NO